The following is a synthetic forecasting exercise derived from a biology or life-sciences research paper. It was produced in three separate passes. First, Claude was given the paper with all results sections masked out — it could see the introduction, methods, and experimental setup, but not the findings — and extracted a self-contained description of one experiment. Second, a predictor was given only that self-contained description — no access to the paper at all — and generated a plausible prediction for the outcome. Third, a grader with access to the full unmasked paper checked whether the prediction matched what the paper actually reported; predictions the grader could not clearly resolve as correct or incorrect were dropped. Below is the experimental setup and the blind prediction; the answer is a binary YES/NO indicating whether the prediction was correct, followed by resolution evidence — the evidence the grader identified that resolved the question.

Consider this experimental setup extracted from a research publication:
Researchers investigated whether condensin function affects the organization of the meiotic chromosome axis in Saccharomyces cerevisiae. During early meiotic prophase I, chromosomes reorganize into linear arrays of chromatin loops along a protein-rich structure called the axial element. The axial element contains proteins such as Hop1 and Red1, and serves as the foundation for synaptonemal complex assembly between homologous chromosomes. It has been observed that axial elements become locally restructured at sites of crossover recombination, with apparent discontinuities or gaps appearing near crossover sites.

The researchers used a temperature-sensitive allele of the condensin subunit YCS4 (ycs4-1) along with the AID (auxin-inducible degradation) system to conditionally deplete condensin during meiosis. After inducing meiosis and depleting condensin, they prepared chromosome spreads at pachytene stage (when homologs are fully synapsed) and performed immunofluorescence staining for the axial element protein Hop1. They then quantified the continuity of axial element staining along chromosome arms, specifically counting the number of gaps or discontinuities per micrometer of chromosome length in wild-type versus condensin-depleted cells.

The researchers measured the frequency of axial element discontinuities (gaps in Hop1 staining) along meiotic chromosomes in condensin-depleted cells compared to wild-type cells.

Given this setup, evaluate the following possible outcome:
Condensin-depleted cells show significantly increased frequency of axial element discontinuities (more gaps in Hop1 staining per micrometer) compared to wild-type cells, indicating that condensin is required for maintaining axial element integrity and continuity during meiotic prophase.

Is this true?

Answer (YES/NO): NO